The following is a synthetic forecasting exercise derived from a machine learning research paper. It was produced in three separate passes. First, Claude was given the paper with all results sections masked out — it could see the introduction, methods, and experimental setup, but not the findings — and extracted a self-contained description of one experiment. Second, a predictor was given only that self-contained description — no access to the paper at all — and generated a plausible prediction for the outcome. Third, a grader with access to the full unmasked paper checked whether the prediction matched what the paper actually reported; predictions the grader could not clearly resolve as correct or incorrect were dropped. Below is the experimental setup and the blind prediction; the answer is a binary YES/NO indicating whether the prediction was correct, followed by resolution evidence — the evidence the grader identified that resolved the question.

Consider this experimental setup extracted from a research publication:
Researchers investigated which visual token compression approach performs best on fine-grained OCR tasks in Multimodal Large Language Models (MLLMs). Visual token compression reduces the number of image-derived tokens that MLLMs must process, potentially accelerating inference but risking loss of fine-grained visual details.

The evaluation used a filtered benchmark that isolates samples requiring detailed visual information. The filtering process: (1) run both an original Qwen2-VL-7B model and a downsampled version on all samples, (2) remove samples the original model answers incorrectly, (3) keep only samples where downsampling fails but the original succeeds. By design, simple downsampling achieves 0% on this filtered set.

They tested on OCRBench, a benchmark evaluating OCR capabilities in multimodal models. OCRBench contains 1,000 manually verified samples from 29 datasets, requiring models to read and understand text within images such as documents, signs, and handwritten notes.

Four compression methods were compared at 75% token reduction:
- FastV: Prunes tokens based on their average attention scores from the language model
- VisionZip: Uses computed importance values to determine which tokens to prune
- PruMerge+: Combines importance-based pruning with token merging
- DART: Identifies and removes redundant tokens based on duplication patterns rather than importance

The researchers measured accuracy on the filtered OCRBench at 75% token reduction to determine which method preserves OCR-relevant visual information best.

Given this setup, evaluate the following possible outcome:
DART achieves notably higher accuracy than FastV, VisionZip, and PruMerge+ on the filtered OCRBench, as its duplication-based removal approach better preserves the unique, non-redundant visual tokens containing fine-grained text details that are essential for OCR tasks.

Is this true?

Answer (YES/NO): YES